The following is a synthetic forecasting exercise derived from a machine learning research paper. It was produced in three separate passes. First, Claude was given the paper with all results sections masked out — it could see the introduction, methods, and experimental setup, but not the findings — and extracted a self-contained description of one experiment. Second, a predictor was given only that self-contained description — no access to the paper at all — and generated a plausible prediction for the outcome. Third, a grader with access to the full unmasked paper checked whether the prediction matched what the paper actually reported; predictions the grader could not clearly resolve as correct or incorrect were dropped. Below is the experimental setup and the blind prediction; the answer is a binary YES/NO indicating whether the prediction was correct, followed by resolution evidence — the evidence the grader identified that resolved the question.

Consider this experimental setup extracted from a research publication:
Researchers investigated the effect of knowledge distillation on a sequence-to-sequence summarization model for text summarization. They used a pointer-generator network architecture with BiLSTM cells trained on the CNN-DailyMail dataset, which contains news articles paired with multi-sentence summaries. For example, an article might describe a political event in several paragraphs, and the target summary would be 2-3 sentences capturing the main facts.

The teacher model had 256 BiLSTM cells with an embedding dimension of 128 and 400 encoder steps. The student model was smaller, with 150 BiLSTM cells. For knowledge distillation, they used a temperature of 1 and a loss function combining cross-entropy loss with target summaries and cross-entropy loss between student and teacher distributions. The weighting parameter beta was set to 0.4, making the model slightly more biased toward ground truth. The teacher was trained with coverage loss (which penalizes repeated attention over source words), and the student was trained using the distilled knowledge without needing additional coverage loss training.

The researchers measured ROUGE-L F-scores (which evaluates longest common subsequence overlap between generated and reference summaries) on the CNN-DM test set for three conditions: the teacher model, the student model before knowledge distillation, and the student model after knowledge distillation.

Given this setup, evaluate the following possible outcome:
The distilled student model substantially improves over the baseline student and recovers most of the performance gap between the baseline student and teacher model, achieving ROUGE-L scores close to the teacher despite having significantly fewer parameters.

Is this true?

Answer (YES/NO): YES